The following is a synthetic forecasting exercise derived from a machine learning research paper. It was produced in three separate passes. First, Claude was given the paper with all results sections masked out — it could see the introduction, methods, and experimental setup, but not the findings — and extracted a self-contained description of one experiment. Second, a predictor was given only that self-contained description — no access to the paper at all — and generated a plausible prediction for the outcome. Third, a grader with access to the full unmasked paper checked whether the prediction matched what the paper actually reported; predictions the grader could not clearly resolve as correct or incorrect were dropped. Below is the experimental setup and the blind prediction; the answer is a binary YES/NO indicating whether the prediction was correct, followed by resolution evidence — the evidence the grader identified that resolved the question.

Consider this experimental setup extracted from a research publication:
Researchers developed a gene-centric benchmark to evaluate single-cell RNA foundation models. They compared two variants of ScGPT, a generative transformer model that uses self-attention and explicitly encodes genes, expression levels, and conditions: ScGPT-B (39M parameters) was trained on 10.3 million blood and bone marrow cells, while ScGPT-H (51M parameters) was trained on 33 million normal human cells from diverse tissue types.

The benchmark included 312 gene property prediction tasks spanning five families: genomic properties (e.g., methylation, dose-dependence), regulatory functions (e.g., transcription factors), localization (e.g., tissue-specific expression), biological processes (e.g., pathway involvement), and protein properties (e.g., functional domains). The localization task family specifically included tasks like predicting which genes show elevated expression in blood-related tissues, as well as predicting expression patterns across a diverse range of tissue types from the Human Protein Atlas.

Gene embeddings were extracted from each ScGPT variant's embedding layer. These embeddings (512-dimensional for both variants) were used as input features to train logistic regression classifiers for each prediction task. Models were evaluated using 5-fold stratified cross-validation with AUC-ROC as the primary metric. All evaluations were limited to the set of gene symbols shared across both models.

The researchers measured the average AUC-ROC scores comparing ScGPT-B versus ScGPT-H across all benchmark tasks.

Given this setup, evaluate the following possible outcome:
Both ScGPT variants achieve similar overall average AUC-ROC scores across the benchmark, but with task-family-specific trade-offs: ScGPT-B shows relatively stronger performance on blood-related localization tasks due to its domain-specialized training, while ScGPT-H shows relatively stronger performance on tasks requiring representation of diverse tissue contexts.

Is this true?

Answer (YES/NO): NO